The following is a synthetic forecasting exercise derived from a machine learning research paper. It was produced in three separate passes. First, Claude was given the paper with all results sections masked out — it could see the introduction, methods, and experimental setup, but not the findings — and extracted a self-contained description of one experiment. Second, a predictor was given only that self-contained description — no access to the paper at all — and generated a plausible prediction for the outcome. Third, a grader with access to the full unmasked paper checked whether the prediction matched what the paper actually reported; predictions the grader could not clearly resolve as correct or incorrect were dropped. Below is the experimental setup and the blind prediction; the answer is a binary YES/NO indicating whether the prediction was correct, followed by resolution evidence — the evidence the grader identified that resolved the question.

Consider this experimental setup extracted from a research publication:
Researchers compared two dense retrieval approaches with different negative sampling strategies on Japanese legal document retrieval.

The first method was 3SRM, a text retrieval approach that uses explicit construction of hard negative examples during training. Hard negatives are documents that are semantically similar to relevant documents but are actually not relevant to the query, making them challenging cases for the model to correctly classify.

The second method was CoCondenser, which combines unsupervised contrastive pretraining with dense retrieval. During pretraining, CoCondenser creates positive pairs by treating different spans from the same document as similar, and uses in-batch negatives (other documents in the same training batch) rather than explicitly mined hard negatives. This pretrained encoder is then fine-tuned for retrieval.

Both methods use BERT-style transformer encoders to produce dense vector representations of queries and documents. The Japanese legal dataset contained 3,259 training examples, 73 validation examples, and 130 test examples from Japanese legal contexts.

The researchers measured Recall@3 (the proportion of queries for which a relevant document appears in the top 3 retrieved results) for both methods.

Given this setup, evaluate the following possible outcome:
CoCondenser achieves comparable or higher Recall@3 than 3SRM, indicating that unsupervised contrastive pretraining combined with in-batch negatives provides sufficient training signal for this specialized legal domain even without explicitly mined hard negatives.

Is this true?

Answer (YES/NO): YES